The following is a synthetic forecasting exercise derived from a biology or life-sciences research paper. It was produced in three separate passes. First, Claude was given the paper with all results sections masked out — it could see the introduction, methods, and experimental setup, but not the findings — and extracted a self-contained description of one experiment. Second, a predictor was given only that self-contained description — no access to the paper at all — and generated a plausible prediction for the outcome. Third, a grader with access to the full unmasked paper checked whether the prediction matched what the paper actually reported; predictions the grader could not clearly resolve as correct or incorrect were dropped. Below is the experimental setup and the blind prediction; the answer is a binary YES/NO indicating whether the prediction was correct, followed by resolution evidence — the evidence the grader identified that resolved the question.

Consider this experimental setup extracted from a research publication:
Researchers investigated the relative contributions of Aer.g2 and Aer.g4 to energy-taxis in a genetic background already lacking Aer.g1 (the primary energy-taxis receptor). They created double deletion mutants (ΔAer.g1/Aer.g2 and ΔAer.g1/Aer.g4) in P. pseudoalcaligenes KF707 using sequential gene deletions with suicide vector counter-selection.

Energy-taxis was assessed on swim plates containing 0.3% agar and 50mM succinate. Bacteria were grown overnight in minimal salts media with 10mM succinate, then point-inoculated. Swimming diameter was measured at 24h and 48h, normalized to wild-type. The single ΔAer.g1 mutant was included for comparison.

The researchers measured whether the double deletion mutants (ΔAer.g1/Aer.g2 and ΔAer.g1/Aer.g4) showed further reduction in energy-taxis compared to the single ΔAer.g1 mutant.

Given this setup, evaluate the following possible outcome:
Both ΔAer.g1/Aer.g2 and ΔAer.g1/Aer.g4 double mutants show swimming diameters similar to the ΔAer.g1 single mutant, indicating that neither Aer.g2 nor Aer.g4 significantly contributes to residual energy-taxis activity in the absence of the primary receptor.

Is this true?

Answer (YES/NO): NO